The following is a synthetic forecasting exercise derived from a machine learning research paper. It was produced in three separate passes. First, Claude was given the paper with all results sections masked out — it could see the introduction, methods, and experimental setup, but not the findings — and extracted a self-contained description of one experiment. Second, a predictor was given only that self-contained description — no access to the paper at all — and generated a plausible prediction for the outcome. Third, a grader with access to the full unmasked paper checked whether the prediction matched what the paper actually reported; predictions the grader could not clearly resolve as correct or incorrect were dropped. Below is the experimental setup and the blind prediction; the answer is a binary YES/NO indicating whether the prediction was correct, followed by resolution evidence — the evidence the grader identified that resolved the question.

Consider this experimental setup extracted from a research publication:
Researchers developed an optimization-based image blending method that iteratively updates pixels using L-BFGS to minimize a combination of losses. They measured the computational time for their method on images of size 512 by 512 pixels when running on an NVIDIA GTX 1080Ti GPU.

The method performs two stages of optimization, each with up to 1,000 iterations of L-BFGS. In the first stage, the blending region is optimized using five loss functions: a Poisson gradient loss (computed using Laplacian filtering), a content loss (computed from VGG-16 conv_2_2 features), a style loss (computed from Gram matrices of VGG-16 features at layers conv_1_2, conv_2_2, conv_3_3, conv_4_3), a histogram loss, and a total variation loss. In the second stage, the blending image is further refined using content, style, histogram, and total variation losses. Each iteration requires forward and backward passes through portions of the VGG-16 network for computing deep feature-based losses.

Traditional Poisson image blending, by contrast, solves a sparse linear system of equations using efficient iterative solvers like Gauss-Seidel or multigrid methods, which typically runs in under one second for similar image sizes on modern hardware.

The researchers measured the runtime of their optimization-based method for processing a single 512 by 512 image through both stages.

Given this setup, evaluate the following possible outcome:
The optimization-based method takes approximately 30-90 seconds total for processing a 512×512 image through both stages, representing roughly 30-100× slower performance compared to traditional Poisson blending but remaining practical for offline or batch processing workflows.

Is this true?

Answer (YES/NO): NO